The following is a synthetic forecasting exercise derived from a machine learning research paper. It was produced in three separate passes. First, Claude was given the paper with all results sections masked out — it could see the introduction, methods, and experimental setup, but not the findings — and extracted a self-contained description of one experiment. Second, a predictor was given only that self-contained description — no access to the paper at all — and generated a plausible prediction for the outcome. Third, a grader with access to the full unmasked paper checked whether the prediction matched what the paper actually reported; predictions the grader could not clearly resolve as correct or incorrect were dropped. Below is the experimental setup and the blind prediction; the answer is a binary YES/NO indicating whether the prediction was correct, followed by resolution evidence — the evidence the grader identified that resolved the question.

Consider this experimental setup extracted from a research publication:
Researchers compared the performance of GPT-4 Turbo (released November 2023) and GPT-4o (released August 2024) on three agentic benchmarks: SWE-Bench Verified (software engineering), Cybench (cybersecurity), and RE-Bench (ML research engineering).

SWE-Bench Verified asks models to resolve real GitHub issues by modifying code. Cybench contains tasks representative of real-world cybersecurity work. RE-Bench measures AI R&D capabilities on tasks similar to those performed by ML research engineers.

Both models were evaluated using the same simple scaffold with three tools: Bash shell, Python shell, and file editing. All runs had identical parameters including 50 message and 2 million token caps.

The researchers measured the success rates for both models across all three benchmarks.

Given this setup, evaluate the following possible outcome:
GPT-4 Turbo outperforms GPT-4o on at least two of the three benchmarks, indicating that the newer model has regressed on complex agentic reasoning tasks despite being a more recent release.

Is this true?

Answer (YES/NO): NO